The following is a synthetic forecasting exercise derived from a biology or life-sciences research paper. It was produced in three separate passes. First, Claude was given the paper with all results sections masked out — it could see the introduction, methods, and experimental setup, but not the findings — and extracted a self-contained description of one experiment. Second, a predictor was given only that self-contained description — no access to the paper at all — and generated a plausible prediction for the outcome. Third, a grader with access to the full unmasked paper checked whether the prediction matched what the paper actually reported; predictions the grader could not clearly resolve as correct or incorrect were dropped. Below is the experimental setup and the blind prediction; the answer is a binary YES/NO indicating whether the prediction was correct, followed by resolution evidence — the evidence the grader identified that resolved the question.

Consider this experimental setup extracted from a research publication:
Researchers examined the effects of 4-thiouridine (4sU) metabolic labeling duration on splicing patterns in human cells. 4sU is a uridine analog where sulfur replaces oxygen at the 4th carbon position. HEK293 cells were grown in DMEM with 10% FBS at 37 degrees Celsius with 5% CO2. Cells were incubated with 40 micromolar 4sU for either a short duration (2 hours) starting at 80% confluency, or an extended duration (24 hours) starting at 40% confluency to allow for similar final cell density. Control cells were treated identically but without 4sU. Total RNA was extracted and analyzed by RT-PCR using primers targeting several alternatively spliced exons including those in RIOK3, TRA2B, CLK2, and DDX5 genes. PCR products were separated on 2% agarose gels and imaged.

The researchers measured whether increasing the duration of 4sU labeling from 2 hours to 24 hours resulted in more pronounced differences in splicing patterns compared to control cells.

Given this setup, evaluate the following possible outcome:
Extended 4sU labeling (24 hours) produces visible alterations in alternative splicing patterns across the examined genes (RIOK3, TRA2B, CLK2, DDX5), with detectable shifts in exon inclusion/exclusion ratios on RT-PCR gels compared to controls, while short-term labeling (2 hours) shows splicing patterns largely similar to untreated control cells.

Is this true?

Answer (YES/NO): NO